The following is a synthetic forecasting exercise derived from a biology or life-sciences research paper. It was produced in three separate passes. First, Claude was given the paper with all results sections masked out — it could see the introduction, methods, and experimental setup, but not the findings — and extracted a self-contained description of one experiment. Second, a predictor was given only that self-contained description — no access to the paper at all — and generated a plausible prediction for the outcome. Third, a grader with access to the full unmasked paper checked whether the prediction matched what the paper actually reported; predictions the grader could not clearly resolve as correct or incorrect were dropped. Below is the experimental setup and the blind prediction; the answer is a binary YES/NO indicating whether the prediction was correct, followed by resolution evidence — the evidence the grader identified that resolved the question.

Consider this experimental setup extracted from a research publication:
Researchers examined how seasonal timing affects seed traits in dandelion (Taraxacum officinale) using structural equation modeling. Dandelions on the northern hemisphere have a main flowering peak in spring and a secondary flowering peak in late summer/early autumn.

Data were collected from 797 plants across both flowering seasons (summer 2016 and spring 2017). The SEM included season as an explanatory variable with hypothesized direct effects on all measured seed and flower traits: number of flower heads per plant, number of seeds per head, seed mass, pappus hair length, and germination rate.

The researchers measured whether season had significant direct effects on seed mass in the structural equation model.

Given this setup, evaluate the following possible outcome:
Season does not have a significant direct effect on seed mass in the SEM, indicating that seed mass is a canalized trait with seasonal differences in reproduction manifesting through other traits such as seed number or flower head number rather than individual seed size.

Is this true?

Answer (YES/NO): NO